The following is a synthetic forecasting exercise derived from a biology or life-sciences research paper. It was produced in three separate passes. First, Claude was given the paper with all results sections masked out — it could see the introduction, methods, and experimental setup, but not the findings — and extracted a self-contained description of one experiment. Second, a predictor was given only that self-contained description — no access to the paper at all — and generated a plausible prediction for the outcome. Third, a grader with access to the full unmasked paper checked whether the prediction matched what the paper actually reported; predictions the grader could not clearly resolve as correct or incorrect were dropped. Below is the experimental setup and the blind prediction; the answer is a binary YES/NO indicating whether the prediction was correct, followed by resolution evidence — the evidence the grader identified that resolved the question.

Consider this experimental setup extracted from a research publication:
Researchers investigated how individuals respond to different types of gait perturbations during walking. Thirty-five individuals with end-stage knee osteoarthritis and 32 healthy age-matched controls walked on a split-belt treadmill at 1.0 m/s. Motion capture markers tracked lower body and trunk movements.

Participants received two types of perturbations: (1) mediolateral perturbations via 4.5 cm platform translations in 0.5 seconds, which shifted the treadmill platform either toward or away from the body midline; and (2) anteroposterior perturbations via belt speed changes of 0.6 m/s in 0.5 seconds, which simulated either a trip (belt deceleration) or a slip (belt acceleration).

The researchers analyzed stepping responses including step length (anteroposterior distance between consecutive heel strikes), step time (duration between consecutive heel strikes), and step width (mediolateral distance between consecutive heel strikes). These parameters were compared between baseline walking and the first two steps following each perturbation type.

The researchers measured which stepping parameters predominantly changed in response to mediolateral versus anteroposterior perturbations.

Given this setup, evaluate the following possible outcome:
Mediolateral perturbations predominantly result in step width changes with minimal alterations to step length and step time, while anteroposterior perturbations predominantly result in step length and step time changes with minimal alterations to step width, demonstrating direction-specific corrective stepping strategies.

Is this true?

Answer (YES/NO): YES